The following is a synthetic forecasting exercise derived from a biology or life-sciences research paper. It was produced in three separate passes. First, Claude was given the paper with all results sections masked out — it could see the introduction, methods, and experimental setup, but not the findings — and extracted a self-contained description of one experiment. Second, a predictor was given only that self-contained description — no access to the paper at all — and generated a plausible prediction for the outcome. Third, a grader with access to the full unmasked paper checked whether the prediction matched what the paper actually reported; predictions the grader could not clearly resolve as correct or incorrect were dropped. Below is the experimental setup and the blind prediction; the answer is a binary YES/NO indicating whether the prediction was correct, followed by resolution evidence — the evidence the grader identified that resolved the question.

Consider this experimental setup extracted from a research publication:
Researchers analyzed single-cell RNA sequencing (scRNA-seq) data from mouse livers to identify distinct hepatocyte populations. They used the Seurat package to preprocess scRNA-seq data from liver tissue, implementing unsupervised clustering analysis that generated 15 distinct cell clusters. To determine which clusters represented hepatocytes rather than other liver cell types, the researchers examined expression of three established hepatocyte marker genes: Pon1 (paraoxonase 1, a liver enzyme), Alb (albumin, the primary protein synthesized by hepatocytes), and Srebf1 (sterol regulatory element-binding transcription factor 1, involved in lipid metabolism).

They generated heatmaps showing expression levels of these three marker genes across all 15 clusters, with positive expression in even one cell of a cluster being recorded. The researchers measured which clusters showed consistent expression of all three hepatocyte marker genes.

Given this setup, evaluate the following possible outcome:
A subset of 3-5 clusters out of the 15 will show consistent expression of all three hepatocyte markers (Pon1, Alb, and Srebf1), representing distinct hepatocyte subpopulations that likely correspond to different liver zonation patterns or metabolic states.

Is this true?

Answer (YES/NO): YES